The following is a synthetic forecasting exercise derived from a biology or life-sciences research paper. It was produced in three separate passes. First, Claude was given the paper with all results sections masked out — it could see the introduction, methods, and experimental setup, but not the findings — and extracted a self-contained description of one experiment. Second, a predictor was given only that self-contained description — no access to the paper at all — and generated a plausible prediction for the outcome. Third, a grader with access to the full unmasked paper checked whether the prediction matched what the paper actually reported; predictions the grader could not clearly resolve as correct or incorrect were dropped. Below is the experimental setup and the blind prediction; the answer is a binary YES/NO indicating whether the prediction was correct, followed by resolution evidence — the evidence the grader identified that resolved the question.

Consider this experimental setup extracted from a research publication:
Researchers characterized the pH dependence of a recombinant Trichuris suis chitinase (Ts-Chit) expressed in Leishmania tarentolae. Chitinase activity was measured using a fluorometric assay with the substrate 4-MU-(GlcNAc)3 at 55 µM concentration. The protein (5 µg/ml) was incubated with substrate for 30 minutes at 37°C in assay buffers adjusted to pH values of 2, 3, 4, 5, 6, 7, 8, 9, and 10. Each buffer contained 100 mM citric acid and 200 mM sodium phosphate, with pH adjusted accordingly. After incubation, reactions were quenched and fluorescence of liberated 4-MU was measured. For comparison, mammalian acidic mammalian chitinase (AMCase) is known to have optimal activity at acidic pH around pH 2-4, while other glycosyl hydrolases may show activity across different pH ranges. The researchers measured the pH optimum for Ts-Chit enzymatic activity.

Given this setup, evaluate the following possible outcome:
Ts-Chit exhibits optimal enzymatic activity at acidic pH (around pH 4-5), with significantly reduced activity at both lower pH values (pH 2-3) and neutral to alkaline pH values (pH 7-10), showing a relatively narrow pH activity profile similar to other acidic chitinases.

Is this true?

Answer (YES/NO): NO